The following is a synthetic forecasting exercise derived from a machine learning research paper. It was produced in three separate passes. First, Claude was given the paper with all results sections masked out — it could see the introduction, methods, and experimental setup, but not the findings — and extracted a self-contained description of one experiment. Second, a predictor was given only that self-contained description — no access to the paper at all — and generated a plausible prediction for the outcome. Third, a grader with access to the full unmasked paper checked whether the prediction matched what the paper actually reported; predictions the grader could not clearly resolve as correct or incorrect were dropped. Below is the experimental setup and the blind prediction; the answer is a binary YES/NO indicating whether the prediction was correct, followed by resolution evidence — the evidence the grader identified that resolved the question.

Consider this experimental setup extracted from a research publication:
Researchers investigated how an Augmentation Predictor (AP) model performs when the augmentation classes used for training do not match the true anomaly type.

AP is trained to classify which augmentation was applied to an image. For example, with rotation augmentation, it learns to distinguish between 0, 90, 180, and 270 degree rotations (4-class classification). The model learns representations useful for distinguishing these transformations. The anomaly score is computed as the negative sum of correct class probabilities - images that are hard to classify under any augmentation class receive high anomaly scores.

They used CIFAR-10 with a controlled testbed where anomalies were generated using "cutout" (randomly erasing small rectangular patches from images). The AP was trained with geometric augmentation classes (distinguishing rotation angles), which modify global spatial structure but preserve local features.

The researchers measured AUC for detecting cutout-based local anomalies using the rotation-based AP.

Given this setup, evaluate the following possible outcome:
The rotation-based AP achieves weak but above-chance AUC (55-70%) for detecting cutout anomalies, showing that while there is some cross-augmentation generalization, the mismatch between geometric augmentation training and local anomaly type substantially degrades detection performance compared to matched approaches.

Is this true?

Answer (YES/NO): NO